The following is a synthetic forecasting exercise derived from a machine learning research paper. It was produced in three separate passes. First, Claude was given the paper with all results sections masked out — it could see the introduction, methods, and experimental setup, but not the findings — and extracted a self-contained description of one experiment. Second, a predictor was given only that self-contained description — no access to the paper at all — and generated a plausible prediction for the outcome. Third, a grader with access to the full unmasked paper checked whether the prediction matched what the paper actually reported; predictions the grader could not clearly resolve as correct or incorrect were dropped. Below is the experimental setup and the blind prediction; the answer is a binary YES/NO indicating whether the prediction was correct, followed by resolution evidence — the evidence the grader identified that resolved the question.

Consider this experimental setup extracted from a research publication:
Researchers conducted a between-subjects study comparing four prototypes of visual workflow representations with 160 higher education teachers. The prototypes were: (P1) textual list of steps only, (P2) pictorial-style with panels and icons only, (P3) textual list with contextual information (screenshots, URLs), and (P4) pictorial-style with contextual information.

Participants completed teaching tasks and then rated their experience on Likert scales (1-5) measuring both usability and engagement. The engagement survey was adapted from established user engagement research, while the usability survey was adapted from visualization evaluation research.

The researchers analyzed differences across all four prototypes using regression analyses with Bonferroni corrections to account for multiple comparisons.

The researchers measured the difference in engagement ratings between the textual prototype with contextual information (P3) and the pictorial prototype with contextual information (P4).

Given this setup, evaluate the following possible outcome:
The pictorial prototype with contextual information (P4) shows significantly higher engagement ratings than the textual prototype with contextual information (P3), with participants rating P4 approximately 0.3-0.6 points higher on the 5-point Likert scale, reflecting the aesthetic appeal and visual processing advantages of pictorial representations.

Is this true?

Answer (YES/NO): NO